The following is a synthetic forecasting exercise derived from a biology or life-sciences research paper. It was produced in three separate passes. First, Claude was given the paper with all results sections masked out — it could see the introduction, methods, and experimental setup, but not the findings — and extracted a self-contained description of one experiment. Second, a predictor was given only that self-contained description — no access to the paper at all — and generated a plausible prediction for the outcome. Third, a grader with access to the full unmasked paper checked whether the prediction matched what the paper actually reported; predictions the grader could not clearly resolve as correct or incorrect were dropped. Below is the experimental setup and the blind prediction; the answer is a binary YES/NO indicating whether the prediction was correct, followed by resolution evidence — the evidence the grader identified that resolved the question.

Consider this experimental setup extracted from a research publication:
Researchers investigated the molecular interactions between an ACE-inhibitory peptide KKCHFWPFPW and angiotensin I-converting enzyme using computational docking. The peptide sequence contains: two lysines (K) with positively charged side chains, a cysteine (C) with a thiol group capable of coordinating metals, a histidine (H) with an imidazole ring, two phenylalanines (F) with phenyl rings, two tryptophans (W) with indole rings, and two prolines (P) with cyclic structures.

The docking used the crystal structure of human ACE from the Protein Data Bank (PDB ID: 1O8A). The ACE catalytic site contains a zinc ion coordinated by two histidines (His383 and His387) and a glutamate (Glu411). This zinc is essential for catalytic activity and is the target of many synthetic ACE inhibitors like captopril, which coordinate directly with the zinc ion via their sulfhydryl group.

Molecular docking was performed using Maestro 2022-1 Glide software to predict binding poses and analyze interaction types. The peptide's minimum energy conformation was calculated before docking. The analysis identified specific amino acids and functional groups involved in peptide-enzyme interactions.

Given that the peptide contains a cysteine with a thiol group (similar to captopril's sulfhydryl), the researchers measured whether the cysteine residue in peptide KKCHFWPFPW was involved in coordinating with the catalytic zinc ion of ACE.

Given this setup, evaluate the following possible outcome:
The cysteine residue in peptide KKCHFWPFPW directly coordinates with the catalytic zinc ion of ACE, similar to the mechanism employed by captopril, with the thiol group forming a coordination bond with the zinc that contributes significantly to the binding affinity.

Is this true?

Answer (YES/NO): NO